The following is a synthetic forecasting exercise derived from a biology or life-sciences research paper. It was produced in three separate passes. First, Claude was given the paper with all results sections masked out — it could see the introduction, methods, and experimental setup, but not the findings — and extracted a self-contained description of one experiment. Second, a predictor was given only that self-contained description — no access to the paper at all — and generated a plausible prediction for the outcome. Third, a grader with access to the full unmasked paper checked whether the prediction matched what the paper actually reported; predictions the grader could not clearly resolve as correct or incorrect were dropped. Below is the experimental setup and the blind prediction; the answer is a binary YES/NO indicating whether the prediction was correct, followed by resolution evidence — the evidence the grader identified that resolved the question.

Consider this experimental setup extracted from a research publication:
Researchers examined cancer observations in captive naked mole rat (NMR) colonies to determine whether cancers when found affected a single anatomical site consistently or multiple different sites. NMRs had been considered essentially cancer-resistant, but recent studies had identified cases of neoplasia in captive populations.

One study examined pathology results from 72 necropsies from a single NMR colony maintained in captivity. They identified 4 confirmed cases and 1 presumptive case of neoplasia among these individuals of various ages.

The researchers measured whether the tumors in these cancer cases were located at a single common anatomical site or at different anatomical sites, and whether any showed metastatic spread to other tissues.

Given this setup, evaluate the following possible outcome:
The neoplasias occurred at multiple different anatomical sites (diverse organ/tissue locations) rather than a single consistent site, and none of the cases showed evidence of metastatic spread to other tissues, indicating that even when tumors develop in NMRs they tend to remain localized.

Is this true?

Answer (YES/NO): NO